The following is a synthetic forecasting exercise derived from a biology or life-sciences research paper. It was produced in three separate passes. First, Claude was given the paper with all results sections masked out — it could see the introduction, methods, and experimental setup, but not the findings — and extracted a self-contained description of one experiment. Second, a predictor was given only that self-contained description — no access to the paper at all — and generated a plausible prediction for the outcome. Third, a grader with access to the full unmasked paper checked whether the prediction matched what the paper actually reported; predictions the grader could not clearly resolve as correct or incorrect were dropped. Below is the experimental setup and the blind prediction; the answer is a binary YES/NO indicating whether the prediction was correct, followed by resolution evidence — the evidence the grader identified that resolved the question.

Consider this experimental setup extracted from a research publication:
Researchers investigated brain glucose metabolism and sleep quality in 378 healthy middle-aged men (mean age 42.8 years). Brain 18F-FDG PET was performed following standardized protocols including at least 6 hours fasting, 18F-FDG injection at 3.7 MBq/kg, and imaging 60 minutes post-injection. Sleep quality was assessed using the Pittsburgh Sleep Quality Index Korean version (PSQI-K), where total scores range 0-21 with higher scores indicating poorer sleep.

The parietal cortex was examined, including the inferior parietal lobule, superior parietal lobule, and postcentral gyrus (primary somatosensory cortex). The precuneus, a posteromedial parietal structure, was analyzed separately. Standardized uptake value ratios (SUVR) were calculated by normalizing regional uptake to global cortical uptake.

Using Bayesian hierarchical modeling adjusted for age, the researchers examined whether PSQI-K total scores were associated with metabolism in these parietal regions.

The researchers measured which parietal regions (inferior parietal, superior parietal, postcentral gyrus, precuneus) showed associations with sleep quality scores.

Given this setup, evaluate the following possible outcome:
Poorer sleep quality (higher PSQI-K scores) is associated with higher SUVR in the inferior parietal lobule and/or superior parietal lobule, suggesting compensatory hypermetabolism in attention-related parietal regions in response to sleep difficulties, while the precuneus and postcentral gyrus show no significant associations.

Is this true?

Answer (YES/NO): NO